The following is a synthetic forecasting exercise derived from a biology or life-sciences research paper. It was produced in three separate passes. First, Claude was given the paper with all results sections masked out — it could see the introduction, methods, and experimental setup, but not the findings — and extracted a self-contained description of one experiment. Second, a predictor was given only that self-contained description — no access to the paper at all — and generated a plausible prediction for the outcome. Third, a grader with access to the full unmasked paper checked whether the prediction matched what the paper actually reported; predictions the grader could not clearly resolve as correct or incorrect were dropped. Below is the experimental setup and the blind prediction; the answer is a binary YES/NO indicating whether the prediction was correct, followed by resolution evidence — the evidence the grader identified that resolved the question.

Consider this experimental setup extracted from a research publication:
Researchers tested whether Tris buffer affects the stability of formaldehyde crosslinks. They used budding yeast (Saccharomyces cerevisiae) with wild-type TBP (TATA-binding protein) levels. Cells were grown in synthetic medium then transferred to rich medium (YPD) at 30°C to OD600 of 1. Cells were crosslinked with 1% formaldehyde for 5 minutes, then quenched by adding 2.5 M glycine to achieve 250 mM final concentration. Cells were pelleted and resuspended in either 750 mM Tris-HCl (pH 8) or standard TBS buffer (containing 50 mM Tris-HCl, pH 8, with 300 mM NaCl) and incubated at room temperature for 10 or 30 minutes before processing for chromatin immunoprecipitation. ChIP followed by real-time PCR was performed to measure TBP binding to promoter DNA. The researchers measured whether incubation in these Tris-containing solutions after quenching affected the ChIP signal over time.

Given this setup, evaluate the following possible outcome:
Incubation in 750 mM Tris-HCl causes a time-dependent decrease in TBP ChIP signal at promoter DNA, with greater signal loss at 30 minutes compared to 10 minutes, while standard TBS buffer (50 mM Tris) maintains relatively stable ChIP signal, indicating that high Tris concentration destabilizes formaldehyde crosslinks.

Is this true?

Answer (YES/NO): NO